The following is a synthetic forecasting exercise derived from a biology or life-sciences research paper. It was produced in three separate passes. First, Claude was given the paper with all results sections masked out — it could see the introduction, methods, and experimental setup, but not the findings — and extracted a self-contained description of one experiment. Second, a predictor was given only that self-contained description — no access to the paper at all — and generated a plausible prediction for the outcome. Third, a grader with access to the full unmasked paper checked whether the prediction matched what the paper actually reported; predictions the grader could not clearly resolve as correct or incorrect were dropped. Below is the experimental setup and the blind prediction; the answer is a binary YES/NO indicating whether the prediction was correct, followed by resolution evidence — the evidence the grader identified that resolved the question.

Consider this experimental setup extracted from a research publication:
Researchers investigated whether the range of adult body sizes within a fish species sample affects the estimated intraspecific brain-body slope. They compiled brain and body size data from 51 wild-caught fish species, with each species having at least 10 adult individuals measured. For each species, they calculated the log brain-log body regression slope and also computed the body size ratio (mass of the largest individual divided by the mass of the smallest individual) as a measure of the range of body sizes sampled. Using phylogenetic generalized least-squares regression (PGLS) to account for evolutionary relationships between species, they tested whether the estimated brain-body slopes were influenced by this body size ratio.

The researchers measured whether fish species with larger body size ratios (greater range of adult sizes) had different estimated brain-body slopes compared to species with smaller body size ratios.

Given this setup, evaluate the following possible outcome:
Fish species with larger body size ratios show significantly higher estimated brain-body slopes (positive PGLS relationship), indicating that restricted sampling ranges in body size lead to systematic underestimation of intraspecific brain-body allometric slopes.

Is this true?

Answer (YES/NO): NO